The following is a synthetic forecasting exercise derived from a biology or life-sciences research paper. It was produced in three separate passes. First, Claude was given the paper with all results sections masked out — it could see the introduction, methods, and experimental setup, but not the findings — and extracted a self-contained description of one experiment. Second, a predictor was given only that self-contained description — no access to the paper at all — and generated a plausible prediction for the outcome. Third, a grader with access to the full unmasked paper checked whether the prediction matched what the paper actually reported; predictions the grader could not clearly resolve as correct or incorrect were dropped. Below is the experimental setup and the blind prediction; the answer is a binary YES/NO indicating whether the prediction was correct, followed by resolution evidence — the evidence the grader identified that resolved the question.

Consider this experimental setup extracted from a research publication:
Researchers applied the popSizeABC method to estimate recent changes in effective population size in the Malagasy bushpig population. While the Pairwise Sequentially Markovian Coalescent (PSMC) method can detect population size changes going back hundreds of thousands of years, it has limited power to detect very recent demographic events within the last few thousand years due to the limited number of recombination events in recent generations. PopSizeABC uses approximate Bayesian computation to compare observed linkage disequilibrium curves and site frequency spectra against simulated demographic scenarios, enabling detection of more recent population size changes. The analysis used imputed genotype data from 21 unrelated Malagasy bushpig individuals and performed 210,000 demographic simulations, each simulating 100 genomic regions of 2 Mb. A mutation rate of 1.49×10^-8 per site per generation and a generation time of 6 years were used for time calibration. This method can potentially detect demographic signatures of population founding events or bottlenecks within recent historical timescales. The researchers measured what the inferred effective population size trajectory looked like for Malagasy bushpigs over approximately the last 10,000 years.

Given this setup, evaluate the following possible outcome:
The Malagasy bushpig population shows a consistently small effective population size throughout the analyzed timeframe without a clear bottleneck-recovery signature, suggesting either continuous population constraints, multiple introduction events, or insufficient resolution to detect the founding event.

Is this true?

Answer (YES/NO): NO